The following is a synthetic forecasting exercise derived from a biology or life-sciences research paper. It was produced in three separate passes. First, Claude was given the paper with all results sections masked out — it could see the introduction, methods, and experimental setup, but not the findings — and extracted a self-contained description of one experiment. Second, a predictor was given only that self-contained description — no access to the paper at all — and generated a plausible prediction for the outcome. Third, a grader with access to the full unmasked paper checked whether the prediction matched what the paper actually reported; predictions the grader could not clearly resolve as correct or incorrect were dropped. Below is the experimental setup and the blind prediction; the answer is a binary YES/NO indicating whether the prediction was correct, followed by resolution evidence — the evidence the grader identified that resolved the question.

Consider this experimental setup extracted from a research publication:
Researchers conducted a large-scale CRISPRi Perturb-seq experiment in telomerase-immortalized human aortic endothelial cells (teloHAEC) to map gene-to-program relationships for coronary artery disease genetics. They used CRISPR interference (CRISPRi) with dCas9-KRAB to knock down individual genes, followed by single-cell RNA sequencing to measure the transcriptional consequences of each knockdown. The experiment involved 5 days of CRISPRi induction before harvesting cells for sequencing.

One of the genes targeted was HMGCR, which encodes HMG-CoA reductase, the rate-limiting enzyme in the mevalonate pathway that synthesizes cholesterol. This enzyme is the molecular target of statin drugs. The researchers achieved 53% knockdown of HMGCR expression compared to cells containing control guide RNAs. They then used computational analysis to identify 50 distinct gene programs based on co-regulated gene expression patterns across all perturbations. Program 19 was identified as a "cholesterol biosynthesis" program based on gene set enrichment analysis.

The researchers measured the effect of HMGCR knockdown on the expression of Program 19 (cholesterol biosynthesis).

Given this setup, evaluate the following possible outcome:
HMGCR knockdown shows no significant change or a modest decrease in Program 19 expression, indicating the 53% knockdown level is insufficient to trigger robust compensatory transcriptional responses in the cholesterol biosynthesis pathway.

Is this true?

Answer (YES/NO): NO